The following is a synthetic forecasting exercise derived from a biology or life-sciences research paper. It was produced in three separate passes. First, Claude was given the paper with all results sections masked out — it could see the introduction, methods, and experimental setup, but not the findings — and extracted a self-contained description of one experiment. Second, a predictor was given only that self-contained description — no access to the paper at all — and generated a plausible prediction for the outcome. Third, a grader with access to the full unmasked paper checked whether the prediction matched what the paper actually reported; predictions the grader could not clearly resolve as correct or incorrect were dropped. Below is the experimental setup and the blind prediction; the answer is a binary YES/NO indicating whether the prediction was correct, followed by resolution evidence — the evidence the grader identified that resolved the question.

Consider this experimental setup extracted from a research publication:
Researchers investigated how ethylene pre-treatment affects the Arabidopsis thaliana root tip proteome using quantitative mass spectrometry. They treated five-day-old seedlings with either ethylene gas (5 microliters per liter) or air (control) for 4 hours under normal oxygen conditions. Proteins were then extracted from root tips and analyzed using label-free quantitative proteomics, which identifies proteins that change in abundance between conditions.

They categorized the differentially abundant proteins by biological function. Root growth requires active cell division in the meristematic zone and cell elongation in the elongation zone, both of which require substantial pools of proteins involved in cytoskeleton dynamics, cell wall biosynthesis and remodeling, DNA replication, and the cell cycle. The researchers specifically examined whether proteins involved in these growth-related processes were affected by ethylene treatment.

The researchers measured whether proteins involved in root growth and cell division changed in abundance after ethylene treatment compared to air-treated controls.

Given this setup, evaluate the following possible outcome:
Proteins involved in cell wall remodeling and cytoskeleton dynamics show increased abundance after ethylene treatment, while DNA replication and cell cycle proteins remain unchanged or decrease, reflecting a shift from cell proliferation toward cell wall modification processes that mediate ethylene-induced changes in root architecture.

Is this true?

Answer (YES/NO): NO